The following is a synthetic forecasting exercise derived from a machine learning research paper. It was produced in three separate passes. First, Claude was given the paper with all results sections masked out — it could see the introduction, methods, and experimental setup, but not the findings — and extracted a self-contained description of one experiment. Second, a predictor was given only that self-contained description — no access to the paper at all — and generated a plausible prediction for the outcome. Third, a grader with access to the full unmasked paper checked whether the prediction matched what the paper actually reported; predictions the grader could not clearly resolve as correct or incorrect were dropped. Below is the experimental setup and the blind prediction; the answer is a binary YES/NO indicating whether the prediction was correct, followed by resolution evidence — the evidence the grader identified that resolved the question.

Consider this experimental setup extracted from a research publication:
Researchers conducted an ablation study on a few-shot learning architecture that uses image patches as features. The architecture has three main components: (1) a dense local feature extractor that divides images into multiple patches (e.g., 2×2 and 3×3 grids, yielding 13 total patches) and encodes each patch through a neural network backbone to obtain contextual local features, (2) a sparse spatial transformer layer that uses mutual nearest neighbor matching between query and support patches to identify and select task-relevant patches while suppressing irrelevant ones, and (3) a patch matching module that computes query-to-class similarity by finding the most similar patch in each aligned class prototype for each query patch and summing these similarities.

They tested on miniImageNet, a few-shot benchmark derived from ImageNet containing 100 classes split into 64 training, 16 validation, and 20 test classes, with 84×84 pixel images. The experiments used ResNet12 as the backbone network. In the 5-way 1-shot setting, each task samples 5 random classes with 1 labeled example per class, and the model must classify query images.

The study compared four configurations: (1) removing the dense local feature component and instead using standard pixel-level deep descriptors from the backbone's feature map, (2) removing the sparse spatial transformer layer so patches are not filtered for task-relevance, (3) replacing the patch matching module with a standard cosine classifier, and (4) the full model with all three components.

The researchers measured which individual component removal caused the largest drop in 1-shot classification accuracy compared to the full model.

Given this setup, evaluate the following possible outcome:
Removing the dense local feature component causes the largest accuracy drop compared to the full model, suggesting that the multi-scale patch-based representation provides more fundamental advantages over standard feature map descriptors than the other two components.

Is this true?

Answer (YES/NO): YES